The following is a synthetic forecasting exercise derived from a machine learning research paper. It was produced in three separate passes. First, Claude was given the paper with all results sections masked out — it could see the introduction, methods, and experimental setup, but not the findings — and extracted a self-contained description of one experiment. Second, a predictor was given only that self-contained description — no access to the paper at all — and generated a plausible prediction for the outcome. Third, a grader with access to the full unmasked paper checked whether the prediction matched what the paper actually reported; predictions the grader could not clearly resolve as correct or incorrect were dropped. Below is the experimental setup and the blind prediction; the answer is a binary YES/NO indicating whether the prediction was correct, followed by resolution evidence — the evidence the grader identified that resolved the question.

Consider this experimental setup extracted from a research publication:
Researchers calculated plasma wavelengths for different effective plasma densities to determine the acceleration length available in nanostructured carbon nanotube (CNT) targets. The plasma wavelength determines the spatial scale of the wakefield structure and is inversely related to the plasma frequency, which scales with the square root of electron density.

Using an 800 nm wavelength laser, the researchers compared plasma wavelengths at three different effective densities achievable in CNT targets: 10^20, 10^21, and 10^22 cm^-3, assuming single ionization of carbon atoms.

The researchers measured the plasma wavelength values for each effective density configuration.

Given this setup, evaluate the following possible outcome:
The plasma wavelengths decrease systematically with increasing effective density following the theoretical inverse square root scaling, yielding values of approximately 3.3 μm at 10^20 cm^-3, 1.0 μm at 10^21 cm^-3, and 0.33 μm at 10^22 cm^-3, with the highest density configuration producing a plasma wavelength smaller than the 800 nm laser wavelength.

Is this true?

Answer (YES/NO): YES